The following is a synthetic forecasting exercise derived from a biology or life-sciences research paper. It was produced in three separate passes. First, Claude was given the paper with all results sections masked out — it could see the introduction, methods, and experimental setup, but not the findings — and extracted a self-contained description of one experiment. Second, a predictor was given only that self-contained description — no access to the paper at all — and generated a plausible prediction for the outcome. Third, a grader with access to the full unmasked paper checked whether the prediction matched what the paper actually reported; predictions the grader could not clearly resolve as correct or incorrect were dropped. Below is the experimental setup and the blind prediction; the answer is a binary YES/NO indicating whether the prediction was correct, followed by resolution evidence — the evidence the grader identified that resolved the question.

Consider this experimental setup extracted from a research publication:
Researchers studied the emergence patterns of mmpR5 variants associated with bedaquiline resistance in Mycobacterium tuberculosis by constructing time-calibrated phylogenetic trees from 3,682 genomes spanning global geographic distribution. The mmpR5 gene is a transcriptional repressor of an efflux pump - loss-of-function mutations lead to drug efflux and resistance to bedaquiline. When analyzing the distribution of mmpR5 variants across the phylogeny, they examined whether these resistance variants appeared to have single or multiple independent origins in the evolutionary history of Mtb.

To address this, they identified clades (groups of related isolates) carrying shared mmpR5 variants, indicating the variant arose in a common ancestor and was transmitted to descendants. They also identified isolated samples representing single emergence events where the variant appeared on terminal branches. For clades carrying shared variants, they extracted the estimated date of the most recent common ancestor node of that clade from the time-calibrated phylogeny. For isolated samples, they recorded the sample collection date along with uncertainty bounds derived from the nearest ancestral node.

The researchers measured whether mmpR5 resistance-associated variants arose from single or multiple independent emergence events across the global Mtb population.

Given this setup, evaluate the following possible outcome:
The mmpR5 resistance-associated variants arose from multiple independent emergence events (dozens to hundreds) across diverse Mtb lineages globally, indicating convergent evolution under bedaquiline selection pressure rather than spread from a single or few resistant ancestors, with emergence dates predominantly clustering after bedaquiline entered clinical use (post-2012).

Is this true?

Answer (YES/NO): NO